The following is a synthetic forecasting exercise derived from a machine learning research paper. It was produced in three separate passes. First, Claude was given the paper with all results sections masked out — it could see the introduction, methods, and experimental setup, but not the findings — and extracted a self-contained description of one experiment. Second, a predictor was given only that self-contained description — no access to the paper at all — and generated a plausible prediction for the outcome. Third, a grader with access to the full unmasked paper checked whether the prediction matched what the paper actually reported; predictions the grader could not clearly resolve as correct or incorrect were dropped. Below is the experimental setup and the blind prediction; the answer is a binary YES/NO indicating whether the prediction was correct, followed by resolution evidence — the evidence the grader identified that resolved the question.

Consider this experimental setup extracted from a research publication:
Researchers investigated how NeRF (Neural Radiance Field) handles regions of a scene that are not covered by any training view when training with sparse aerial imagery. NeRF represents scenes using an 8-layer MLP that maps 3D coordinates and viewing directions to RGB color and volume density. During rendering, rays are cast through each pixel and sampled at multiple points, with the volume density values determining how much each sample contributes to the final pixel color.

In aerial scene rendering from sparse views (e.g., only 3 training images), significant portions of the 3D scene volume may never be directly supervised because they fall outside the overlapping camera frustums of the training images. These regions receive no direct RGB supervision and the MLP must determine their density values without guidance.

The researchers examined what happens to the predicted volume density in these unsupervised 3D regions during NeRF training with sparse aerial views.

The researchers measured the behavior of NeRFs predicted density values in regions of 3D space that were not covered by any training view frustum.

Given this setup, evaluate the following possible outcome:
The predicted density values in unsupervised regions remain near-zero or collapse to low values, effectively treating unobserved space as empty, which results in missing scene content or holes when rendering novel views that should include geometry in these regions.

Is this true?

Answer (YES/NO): NO